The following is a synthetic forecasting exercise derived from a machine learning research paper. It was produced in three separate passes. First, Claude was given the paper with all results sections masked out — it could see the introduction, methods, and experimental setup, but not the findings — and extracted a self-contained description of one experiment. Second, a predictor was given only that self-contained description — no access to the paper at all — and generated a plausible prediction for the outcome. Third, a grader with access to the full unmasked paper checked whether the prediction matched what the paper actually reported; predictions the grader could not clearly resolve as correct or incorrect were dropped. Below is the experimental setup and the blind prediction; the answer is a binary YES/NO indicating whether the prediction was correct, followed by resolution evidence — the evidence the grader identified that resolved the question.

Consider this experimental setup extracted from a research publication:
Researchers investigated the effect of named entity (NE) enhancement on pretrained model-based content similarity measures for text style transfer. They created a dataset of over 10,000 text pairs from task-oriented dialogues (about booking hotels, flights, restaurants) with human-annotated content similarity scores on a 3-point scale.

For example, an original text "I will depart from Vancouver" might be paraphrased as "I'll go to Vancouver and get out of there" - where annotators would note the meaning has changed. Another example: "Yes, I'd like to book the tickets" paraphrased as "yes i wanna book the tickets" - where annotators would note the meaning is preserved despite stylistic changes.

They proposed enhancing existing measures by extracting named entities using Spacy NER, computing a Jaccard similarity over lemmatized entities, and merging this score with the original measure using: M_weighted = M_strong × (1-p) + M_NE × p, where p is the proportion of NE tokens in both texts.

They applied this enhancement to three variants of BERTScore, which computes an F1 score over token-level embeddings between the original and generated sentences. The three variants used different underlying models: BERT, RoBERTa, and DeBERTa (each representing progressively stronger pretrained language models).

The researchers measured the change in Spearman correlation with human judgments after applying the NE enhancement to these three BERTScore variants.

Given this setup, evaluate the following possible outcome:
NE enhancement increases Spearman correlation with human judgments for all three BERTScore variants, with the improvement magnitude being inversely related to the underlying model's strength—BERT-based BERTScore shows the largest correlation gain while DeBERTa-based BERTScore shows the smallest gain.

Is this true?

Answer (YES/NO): NO